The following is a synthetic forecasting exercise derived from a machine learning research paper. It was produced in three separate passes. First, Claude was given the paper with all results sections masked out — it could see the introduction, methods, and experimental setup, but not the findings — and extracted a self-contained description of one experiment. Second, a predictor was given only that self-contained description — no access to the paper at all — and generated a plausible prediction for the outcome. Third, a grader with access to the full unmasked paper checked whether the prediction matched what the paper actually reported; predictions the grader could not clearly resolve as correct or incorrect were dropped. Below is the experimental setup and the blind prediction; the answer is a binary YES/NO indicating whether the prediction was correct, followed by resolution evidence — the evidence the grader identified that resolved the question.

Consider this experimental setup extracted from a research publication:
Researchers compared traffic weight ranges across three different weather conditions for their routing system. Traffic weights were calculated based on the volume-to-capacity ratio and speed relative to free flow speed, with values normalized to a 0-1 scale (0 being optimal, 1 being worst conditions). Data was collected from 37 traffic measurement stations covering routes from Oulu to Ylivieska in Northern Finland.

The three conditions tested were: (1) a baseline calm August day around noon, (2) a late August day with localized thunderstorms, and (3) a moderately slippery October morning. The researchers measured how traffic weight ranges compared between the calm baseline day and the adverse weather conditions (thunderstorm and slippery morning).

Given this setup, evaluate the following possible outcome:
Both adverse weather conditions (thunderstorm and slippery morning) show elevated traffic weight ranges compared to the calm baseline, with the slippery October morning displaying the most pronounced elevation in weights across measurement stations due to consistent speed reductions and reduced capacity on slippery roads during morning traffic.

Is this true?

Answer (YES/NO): NO